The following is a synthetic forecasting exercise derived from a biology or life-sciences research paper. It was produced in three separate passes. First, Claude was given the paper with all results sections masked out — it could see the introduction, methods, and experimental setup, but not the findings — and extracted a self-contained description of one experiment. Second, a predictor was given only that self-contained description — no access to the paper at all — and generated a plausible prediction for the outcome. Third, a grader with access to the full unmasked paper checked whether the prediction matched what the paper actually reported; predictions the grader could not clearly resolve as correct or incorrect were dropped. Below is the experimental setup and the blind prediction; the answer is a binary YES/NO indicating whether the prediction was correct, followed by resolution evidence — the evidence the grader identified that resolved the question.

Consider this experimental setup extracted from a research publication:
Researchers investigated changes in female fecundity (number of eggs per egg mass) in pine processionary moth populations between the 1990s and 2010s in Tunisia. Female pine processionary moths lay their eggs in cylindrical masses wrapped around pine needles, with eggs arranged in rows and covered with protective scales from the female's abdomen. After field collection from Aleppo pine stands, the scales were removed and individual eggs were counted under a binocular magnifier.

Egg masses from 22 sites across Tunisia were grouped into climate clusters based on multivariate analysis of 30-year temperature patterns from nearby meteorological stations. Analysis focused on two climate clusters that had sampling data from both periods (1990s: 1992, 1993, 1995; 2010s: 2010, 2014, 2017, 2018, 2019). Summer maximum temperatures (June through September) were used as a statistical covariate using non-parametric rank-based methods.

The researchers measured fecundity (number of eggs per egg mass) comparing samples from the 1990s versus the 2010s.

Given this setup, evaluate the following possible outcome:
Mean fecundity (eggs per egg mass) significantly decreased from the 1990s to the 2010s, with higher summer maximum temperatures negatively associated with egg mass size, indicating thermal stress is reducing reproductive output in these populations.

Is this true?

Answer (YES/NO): NO